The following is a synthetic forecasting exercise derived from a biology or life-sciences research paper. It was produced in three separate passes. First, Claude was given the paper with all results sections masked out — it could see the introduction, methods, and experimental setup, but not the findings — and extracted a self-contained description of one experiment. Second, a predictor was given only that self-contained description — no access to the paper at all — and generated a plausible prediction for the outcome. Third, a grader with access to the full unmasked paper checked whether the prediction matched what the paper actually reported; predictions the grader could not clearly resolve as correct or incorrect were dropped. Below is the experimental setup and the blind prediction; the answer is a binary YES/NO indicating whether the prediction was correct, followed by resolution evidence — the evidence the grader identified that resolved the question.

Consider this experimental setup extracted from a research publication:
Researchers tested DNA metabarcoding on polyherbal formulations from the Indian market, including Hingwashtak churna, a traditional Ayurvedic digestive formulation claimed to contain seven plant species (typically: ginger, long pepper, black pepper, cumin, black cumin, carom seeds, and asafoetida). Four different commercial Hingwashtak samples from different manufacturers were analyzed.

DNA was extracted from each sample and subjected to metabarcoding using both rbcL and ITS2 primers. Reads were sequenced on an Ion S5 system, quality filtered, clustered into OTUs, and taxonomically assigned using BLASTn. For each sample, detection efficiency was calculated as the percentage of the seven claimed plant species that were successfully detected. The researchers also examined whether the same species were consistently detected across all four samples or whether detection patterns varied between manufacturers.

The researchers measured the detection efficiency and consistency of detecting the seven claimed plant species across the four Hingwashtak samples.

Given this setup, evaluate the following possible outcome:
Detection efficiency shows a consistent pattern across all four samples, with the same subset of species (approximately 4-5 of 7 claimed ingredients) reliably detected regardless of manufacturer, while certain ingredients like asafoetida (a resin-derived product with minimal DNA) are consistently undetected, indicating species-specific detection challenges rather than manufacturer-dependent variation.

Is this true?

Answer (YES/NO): NO